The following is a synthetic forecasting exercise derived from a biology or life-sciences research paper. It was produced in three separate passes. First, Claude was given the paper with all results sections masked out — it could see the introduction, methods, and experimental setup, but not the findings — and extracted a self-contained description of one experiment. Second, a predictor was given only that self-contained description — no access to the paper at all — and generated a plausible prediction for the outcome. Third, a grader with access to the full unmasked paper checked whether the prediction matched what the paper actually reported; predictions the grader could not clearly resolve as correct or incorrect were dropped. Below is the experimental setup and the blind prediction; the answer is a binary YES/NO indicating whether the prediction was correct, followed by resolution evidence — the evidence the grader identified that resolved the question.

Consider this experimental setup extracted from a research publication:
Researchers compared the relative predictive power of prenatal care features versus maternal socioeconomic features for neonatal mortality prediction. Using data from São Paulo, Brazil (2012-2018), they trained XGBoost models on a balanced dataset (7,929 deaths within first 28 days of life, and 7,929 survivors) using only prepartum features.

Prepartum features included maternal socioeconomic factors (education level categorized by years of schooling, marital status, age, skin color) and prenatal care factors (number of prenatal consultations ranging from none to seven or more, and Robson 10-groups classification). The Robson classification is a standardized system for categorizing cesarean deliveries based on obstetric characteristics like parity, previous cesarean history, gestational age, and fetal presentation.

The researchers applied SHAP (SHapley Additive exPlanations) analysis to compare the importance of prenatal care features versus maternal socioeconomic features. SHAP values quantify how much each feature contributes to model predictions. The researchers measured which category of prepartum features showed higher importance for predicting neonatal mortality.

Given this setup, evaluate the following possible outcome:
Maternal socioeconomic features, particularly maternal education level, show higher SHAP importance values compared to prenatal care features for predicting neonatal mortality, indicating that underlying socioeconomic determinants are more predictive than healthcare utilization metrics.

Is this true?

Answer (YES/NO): NO